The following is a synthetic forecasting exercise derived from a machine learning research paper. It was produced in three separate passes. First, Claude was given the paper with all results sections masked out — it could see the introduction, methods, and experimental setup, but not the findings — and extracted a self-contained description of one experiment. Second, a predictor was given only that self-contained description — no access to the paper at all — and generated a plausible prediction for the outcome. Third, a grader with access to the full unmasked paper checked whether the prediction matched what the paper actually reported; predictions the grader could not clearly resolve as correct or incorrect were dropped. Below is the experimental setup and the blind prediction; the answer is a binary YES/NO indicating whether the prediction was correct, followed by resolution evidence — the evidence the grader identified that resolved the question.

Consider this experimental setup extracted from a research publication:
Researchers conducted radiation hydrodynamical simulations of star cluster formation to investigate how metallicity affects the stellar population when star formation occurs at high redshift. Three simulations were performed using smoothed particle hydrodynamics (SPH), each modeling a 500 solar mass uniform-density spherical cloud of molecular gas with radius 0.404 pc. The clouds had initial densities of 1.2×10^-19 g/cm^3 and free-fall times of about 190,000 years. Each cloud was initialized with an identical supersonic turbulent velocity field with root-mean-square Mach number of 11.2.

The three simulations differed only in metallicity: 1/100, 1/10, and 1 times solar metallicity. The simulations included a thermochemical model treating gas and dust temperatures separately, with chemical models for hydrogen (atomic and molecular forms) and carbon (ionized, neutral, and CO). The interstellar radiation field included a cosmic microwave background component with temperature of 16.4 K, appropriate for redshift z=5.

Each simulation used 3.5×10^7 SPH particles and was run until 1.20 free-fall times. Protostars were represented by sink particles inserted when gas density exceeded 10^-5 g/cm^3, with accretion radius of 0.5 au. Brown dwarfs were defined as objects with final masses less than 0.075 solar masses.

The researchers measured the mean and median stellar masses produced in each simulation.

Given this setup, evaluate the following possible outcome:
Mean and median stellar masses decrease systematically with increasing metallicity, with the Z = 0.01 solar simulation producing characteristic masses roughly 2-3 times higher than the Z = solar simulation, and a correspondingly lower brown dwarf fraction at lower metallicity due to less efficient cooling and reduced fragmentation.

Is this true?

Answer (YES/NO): NO